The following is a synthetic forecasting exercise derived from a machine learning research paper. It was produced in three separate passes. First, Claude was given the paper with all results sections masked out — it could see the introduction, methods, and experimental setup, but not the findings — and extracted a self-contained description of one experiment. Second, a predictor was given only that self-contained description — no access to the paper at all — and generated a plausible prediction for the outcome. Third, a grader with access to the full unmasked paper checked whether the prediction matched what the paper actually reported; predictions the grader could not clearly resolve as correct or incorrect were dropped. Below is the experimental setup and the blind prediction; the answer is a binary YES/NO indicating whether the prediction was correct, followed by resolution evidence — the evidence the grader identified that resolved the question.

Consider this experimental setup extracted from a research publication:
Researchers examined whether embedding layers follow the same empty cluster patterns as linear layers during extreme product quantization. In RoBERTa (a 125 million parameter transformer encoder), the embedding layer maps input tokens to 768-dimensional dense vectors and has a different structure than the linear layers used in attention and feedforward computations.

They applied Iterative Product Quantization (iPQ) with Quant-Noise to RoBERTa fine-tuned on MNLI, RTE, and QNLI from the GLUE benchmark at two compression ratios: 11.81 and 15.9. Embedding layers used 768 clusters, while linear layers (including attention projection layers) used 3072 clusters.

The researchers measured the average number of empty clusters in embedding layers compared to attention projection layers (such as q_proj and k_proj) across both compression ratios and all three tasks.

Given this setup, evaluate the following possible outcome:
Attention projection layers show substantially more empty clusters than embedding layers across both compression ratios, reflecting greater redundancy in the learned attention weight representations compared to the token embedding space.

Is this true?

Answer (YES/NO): YES